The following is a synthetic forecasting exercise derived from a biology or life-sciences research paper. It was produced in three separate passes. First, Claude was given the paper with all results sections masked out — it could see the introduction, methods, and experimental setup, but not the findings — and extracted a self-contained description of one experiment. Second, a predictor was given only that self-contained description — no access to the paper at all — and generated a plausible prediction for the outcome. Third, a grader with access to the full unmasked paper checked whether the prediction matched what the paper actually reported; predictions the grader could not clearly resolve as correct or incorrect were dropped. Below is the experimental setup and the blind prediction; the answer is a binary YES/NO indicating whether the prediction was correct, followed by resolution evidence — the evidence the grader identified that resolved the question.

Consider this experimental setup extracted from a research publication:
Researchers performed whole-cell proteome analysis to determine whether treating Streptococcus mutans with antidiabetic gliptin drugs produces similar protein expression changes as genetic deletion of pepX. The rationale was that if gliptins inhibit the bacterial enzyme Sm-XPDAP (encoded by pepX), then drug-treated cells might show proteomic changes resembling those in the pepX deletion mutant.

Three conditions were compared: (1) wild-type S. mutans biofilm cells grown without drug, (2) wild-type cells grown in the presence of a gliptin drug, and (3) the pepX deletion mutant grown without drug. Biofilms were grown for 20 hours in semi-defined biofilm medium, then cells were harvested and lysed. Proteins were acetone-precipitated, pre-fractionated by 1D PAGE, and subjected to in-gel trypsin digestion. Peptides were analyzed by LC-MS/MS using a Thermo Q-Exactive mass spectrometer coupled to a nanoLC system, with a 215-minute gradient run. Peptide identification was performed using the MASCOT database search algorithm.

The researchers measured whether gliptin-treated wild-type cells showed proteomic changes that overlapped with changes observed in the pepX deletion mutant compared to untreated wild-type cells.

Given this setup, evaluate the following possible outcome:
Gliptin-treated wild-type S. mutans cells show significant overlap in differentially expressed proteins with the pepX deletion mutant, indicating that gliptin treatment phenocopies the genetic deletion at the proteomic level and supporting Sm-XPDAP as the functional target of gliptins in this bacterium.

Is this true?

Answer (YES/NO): NO